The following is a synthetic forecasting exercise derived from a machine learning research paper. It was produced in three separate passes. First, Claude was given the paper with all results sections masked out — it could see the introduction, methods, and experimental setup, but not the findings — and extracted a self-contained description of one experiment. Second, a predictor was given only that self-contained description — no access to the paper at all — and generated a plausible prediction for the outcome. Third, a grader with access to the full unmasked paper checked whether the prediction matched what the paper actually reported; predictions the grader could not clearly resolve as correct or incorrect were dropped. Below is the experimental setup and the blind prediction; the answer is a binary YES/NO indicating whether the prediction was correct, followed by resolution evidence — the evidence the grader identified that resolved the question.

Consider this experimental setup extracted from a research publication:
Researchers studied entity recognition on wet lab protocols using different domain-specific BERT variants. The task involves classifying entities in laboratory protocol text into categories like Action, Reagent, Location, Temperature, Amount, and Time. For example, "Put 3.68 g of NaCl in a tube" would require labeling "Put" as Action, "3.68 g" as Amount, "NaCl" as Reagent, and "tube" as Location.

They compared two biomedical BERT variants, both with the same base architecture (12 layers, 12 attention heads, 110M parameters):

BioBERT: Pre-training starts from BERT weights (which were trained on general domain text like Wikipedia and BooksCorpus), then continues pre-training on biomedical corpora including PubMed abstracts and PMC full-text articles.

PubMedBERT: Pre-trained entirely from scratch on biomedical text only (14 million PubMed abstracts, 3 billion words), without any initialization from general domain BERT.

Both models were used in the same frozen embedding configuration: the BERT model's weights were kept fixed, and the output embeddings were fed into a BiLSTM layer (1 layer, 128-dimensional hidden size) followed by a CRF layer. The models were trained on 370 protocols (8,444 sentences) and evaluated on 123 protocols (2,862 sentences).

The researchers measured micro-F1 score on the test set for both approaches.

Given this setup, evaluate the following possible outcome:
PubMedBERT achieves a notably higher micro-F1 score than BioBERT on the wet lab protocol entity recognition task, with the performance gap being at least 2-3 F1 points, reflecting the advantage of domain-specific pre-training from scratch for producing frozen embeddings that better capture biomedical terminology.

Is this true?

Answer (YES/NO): NO